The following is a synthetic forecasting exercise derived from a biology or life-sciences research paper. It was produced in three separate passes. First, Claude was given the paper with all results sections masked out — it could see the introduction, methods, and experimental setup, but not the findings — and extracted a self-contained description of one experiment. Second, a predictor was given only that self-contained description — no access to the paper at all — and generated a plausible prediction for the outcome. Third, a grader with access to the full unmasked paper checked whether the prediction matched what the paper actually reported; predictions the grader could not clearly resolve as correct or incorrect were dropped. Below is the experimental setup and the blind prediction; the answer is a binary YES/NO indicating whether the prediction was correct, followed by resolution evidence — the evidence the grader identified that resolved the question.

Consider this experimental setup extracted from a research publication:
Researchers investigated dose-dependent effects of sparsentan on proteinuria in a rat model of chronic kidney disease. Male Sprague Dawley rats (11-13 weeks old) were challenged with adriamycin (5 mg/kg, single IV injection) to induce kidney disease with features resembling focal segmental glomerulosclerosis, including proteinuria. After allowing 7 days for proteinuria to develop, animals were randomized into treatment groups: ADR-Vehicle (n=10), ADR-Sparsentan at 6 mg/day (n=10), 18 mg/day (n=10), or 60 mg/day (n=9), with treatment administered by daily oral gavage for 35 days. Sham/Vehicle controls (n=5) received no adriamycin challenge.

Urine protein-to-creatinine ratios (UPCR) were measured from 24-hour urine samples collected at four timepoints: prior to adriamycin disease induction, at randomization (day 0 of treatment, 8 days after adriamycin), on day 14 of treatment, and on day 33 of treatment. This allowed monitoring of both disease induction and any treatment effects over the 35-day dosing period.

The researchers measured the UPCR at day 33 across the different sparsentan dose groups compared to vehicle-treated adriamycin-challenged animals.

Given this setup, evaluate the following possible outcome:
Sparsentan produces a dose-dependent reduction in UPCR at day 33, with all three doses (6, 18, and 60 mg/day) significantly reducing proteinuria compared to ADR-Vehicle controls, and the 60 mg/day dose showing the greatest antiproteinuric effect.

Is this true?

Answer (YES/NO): NO